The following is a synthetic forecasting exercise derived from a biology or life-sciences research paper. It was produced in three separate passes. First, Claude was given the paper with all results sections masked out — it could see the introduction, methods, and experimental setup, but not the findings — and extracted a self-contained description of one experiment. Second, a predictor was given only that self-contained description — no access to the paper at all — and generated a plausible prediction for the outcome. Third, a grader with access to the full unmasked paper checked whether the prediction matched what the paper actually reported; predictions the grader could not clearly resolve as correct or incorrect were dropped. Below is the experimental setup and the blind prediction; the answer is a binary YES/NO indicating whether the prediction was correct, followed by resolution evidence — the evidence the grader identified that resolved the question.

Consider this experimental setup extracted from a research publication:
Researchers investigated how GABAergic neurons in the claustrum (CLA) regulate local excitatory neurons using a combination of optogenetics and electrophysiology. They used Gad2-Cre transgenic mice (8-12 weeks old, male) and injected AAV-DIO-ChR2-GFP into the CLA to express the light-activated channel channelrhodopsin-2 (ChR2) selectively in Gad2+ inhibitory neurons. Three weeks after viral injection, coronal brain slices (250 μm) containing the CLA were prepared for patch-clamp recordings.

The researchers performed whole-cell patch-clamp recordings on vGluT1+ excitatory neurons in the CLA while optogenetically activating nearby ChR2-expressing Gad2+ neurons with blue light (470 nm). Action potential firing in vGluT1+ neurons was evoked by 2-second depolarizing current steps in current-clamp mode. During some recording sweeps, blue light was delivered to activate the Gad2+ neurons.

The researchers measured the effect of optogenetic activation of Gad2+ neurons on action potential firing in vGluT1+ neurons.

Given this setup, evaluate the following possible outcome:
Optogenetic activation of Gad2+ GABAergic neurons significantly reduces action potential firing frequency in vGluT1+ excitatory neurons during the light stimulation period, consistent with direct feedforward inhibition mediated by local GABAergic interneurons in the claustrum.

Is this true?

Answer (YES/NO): YES